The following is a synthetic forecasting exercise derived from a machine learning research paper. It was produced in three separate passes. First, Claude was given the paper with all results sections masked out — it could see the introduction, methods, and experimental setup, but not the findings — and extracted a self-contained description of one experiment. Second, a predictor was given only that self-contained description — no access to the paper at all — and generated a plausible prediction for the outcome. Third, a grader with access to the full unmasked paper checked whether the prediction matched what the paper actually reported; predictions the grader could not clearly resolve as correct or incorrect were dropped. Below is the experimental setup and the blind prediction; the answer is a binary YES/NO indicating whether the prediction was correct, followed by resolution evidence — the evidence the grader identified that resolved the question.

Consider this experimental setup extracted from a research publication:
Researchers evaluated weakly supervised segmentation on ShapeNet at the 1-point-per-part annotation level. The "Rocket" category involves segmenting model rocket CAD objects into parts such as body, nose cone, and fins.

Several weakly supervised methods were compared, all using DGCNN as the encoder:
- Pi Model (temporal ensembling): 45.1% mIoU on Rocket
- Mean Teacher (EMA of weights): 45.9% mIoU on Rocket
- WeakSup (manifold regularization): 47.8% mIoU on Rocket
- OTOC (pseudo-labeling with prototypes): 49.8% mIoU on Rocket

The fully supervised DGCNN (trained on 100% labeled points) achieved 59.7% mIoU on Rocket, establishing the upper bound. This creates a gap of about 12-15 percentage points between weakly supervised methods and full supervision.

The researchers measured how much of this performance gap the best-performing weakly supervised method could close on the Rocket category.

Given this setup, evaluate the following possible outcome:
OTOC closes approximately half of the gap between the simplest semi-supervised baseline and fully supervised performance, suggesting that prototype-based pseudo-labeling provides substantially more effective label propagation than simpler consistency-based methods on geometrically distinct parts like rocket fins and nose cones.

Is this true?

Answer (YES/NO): NO